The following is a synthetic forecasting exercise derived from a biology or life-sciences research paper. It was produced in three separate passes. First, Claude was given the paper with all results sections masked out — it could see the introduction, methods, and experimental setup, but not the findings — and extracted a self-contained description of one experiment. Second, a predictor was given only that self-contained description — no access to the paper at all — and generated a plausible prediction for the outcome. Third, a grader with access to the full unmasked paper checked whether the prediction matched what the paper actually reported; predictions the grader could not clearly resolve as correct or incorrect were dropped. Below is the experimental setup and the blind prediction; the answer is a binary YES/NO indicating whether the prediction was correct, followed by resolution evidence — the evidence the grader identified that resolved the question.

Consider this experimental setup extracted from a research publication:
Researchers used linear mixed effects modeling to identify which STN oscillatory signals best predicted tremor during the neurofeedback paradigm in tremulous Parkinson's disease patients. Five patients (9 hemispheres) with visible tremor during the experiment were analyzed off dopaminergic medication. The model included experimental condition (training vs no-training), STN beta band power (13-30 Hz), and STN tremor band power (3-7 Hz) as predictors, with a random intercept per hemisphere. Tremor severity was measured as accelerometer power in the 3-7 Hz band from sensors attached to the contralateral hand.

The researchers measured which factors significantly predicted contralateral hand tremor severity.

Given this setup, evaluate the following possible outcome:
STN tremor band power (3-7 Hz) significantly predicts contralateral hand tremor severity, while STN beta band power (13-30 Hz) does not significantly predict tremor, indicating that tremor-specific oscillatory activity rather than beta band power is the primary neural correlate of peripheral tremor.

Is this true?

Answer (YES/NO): NO